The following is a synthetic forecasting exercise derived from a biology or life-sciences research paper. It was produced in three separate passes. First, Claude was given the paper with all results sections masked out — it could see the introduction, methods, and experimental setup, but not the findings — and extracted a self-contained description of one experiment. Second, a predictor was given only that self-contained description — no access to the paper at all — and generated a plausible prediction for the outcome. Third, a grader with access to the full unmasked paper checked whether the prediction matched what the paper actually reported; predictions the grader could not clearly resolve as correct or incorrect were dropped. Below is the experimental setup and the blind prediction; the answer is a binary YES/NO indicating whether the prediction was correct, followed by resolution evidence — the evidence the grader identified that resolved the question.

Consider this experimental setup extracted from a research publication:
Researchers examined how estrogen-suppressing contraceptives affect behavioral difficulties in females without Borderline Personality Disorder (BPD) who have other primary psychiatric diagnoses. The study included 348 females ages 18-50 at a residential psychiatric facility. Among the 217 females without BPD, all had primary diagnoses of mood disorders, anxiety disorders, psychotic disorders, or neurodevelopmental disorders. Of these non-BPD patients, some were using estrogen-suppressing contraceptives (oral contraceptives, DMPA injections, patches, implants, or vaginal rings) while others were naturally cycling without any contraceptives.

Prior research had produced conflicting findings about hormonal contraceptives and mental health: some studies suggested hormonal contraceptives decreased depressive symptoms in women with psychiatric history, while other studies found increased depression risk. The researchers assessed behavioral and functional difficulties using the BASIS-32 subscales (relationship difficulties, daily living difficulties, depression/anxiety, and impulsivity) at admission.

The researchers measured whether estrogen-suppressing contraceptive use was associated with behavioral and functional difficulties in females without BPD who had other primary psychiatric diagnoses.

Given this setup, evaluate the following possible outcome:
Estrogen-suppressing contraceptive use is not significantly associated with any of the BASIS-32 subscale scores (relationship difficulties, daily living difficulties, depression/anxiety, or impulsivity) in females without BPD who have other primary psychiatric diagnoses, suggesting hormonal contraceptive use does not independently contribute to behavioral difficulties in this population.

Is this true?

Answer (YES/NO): YES